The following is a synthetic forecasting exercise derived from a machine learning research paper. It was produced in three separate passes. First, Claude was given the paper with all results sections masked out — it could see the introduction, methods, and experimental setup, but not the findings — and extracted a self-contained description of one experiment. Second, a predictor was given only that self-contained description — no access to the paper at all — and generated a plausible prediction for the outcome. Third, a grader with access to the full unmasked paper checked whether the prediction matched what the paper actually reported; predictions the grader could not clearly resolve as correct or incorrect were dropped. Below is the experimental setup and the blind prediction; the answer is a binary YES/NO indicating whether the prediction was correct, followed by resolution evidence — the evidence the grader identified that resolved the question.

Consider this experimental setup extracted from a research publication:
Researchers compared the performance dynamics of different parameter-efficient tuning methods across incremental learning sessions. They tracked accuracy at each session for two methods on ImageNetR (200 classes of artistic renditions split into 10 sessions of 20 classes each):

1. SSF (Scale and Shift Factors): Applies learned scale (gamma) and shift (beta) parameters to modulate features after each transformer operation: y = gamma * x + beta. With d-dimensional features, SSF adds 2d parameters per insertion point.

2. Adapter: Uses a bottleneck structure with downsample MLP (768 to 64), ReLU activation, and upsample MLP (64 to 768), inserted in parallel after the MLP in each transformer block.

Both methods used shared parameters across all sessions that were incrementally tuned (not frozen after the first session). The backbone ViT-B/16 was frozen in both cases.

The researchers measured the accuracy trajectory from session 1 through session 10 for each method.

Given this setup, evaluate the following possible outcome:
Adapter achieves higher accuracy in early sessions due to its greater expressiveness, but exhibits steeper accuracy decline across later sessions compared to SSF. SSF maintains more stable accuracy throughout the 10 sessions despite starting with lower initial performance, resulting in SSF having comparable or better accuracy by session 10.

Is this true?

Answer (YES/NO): NO